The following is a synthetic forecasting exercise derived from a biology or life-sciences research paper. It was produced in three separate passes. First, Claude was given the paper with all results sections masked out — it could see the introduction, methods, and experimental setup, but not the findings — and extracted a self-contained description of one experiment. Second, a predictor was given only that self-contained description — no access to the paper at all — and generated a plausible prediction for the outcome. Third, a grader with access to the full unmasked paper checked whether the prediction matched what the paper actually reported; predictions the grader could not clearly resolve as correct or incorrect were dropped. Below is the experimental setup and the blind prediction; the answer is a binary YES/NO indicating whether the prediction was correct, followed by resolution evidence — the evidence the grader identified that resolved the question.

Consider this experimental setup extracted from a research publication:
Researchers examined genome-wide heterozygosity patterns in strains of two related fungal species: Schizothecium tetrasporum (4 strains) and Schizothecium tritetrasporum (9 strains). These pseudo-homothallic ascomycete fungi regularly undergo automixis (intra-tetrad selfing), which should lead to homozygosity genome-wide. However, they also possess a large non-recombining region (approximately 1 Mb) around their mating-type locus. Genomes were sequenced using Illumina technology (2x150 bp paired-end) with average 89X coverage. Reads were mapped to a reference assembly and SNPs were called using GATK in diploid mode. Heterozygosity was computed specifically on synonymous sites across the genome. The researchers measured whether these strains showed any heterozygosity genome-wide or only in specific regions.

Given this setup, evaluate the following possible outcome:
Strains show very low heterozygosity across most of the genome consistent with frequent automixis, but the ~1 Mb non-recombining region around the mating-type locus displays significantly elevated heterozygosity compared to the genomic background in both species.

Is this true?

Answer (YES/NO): YES